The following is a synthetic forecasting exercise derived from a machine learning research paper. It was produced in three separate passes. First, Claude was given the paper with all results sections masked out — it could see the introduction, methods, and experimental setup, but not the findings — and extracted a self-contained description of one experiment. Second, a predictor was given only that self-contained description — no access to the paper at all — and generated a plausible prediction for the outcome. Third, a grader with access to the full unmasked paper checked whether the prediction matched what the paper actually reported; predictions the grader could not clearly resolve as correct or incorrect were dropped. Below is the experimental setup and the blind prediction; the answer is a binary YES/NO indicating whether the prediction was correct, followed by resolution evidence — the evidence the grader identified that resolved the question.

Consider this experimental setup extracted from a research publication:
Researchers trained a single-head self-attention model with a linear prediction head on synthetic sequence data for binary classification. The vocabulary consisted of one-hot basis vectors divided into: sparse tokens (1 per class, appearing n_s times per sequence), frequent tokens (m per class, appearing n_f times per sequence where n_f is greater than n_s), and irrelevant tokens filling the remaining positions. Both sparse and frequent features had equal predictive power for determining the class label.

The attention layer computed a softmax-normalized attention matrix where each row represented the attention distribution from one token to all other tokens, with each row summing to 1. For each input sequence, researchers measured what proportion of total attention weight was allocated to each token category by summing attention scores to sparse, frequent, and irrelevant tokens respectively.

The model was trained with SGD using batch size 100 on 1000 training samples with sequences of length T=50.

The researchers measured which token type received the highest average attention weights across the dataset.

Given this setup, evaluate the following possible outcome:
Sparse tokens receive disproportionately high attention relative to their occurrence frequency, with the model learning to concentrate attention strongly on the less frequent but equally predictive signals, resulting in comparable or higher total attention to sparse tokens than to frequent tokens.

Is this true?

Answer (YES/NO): NO